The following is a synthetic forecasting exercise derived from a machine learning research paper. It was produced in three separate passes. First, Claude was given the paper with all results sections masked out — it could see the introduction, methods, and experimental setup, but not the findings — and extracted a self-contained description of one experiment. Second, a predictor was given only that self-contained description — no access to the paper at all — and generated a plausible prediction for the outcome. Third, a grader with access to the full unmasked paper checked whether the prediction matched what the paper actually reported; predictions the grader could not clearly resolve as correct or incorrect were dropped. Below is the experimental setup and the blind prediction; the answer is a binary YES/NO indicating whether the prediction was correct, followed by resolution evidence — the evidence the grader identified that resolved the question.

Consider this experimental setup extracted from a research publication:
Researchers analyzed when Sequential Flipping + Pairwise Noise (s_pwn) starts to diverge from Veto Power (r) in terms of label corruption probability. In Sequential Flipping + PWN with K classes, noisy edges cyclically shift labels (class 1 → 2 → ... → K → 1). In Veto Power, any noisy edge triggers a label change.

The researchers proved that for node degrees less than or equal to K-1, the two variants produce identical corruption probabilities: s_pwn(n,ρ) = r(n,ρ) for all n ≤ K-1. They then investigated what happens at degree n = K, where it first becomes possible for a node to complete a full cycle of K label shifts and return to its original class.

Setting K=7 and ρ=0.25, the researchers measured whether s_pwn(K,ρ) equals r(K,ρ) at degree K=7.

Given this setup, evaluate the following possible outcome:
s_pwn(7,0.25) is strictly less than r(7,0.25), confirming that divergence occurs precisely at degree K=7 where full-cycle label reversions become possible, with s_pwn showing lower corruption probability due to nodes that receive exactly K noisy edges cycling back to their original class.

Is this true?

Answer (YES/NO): YES